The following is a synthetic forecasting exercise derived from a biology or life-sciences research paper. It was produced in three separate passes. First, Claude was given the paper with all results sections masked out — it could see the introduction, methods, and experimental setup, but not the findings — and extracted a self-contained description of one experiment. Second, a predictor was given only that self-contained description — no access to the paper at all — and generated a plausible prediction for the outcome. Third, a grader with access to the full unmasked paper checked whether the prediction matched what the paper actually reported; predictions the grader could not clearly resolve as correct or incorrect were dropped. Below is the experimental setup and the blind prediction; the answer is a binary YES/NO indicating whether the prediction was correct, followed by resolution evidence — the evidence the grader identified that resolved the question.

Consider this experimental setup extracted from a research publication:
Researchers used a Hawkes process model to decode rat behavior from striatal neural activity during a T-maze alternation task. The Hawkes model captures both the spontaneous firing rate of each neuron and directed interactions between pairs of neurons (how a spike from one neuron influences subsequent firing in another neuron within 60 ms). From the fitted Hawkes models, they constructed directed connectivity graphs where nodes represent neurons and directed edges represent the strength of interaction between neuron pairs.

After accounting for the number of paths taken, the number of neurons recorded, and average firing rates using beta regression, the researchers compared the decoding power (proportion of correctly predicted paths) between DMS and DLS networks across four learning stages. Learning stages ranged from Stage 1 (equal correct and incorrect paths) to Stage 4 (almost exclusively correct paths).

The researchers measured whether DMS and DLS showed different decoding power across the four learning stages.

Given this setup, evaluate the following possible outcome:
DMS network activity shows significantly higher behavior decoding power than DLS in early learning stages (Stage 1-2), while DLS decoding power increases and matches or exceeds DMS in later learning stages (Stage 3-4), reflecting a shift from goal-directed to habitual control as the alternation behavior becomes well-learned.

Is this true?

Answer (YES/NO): NO